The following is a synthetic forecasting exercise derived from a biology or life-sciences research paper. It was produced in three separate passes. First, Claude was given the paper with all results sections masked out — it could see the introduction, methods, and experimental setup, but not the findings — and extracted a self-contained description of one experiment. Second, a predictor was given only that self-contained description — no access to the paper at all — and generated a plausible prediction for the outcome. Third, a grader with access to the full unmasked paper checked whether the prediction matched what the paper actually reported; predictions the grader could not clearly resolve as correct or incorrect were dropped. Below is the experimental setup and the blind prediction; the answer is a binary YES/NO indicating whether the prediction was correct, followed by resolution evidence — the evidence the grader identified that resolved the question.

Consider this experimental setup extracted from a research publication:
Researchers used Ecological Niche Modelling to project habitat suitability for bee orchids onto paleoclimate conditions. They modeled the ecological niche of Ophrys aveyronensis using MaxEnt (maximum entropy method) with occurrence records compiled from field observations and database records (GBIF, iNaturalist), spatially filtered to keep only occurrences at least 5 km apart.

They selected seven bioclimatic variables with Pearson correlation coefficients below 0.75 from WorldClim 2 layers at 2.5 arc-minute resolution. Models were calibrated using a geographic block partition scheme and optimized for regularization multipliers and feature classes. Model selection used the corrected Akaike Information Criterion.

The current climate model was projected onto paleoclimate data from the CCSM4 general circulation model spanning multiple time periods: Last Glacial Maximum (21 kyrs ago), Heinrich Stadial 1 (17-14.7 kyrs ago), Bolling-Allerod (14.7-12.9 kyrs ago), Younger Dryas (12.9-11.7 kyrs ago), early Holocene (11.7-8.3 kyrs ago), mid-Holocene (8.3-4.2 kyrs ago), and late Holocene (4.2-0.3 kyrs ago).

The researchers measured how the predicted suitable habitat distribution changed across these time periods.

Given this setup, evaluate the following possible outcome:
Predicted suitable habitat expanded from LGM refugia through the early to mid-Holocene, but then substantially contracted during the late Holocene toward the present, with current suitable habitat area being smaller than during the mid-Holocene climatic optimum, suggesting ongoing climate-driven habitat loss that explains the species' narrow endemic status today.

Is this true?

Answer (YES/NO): NO